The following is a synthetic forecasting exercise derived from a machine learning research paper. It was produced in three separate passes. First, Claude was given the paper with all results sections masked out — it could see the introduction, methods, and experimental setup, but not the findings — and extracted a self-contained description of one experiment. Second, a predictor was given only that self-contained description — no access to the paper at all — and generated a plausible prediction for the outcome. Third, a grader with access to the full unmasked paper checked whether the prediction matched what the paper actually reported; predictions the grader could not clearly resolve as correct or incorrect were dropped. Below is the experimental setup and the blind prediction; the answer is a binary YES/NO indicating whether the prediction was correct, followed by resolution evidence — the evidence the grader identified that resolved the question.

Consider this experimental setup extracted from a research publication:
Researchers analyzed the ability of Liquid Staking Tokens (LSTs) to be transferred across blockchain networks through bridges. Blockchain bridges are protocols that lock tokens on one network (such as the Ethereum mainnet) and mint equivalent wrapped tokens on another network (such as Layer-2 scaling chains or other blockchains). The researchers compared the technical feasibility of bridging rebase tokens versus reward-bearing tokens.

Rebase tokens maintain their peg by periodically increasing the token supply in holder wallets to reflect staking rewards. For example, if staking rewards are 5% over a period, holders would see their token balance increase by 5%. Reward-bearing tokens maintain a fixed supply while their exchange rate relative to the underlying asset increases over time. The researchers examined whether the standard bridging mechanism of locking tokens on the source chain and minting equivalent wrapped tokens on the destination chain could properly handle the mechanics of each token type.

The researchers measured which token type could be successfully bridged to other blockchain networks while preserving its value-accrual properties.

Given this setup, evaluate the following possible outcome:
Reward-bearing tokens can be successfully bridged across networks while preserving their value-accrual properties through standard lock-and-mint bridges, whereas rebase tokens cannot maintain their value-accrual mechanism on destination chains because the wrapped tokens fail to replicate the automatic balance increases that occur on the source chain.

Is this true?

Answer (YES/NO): YES